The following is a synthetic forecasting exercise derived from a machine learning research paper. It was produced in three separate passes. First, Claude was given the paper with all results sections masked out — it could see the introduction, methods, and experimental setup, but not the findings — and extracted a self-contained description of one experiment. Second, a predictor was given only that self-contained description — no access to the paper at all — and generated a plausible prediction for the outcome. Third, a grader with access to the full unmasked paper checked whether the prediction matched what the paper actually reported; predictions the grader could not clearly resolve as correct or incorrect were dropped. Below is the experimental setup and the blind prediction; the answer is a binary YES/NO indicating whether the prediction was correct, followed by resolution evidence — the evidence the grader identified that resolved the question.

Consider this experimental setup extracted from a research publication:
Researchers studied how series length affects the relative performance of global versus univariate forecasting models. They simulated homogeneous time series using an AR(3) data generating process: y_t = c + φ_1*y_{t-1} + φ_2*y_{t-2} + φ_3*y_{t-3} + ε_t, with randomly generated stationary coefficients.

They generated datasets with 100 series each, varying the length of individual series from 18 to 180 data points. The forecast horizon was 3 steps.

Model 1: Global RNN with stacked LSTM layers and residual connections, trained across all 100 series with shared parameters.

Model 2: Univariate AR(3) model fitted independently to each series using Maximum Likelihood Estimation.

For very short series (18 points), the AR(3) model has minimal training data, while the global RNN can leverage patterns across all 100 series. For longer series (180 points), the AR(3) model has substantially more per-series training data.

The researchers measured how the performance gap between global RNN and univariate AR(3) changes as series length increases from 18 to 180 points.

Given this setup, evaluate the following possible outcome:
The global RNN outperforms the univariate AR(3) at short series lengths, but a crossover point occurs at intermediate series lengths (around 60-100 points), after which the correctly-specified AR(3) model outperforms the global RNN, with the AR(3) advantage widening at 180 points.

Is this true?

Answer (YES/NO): NO